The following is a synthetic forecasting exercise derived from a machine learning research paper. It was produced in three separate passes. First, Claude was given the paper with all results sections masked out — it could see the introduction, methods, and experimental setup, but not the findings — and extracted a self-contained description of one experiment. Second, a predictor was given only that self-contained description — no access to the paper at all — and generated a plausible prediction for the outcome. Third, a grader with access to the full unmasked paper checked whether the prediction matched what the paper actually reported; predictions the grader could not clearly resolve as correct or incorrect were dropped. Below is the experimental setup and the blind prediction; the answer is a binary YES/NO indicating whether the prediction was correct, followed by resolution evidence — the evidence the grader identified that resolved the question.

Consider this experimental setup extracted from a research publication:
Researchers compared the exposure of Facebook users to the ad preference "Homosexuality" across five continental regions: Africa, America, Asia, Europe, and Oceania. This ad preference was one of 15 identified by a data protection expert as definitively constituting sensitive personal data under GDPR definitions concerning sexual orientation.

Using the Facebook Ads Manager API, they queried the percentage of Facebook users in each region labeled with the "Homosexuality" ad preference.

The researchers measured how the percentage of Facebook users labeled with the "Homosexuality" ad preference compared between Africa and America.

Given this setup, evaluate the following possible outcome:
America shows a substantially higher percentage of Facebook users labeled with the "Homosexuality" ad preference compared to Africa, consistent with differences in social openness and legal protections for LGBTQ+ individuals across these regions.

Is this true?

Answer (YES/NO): YES